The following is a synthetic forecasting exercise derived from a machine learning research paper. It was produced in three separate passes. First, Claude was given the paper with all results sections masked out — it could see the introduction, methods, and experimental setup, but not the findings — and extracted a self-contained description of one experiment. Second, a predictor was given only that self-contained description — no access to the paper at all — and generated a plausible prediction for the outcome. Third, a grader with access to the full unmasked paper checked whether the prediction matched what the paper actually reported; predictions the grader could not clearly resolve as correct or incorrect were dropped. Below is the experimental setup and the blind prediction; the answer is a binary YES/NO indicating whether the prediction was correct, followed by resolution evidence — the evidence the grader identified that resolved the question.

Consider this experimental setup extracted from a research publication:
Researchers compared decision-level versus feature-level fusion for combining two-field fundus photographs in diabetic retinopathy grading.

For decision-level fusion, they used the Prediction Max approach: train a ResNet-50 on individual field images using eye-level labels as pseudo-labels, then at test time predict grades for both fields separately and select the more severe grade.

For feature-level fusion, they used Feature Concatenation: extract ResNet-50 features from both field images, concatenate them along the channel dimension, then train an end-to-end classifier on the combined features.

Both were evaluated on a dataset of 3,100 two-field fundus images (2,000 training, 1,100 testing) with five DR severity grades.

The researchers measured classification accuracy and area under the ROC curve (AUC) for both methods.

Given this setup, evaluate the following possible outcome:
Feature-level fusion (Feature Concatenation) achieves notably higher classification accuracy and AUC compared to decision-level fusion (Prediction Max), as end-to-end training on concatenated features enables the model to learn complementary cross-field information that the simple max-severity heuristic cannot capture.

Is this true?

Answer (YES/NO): NO